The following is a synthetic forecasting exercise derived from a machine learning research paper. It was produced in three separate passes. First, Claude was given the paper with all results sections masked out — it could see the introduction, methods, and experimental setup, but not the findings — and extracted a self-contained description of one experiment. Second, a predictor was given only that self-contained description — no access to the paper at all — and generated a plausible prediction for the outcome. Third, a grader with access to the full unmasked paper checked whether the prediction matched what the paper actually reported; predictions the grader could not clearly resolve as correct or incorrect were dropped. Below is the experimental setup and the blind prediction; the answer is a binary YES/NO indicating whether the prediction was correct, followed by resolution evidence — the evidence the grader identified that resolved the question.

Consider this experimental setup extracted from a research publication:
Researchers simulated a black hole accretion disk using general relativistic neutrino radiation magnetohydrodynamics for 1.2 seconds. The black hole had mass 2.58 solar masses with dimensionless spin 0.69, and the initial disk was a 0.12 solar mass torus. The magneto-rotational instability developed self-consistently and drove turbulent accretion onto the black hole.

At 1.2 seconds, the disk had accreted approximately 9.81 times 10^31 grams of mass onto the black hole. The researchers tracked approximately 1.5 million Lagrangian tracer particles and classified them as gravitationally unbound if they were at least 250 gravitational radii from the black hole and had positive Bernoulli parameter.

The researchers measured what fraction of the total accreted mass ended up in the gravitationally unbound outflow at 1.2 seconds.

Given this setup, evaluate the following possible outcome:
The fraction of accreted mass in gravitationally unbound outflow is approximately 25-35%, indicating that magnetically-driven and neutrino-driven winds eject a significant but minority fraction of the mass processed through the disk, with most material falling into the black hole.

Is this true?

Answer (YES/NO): NO